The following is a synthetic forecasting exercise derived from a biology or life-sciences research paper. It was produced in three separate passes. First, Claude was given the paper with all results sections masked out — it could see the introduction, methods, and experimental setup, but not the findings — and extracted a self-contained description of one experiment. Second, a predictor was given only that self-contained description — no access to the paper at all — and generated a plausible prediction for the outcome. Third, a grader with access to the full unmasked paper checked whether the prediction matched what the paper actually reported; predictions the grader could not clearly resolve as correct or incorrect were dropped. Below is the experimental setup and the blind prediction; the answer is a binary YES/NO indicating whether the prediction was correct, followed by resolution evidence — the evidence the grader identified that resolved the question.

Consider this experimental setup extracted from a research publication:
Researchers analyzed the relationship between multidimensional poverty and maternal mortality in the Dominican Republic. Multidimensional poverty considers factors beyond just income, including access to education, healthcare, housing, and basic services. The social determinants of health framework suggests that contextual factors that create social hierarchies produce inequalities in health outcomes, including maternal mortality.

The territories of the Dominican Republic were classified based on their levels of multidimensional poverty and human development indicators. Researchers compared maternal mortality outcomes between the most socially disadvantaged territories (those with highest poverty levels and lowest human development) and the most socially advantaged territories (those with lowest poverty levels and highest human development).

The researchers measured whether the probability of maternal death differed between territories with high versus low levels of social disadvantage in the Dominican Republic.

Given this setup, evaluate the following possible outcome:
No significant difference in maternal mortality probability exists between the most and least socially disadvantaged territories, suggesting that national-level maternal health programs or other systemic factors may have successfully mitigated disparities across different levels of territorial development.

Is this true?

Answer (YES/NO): NO